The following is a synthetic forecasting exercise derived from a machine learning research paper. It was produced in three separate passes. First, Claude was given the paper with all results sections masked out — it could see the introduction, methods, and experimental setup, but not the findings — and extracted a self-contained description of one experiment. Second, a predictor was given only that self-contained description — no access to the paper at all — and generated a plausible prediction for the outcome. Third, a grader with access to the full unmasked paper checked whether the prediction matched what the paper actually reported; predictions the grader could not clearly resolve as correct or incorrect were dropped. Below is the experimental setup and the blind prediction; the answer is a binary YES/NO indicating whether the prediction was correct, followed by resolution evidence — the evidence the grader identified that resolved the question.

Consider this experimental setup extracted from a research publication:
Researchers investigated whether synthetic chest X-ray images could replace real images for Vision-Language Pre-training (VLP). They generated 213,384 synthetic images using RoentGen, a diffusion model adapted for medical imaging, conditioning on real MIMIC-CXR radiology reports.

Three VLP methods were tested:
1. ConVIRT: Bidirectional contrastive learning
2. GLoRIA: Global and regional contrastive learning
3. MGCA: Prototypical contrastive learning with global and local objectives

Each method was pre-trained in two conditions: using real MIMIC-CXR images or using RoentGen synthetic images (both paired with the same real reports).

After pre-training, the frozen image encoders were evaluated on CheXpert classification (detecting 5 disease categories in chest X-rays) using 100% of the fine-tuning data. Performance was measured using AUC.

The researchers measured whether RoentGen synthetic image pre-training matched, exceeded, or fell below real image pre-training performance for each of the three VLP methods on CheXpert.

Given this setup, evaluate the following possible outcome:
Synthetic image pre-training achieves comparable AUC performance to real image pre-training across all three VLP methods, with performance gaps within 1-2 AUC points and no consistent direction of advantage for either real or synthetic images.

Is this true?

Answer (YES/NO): YES